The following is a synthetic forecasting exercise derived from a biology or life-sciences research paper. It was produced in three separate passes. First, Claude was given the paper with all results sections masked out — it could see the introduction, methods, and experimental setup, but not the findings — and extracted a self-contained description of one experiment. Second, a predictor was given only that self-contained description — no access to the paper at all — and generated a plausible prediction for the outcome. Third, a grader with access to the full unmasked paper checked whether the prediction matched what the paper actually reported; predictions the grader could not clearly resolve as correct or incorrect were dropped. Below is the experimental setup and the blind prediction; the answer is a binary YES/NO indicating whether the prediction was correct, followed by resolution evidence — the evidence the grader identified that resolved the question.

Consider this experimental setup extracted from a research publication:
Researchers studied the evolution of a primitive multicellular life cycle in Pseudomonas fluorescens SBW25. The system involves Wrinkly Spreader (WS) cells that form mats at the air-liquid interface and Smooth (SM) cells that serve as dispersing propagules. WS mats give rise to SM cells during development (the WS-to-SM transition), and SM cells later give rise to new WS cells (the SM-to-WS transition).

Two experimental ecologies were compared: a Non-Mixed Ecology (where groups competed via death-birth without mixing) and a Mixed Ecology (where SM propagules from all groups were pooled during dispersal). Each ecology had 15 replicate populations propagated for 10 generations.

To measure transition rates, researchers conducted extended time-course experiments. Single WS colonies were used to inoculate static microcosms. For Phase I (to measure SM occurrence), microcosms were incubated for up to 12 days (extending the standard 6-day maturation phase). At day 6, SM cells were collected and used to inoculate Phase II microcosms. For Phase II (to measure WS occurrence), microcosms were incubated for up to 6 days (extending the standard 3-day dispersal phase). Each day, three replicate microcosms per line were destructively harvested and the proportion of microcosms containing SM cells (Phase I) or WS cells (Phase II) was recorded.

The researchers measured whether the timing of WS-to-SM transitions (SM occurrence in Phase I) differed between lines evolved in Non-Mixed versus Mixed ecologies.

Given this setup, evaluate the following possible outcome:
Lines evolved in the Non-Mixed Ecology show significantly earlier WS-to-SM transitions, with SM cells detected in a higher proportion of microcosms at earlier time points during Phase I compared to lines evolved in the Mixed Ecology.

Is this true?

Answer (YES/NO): YES